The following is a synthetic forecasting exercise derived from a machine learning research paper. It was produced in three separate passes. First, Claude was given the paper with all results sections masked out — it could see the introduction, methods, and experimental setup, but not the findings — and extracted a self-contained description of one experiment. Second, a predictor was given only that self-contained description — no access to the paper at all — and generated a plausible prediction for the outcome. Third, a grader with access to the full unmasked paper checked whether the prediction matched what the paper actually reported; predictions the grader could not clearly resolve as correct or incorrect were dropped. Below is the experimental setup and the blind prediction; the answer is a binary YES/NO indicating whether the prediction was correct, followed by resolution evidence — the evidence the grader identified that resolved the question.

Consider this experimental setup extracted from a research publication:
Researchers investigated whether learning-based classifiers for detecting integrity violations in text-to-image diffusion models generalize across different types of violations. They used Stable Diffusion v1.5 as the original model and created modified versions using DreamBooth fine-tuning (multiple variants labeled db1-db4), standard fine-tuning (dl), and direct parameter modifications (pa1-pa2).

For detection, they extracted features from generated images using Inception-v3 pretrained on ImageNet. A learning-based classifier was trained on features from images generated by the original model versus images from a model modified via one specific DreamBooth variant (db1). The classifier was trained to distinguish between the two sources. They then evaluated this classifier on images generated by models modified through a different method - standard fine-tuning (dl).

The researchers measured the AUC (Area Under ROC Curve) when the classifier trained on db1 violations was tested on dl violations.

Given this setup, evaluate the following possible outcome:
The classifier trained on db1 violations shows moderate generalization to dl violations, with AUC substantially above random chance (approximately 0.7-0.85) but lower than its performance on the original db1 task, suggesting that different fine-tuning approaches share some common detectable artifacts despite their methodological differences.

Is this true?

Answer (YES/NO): NO